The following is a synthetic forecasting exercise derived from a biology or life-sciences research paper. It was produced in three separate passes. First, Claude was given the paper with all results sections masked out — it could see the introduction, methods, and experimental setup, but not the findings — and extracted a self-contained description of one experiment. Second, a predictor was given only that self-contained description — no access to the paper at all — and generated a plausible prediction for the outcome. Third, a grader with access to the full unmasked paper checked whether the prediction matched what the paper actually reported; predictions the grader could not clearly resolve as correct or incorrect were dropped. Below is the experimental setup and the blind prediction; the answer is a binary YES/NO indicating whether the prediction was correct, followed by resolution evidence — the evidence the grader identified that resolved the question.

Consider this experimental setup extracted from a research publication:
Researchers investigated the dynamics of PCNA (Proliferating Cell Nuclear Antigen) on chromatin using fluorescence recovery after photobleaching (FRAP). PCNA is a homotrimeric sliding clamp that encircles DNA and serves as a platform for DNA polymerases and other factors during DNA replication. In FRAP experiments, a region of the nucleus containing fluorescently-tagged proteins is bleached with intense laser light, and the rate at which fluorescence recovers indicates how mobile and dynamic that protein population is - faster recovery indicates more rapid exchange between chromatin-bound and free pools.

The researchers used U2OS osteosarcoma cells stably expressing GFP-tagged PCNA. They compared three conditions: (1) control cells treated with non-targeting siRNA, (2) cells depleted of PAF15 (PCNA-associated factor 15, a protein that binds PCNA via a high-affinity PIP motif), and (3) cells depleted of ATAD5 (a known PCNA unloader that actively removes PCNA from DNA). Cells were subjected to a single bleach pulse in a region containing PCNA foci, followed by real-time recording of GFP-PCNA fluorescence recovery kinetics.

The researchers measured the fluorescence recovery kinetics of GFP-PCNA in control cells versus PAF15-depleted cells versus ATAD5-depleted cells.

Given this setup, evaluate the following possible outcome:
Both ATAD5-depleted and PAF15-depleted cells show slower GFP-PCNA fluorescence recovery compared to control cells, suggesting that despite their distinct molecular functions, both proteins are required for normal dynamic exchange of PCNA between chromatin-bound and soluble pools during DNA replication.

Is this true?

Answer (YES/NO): NO